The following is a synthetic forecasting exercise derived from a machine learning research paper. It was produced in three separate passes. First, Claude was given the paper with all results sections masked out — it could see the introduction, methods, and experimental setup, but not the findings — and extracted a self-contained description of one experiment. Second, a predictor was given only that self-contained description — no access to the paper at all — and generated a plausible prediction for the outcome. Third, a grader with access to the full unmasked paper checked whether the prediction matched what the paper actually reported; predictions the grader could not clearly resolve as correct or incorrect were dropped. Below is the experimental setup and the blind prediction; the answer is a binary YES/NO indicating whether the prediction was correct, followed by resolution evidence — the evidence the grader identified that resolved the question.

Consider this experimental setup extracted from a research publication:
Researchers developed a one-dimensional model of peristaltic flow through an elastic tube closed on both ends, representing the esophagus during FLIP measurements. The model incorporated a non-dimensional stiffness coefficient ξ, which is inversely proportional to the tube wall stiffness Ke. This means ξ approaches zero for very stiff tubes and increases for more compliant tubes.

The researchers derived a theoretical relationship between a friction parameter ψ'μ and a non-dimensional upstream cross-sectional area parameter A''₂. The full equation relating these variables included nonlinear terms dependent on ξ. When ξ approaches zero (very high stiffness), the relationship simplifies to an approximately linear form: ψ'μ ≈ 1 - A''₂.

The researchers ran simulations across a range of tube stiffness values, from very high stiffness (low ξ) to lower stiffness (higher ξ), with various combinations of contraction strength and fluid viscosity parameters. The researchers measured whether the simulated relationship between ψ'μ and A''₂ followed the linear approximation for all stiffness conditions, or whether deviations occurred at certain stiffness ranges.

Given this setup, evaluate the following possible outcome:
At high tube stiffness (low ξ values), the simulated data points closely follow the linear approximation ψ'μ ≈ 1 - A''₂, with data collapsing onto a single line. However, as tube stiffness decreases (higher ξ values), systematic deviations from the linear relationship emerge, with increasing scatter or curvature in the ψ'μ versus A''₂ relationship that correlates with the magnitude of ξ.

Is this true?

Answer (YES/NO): YES